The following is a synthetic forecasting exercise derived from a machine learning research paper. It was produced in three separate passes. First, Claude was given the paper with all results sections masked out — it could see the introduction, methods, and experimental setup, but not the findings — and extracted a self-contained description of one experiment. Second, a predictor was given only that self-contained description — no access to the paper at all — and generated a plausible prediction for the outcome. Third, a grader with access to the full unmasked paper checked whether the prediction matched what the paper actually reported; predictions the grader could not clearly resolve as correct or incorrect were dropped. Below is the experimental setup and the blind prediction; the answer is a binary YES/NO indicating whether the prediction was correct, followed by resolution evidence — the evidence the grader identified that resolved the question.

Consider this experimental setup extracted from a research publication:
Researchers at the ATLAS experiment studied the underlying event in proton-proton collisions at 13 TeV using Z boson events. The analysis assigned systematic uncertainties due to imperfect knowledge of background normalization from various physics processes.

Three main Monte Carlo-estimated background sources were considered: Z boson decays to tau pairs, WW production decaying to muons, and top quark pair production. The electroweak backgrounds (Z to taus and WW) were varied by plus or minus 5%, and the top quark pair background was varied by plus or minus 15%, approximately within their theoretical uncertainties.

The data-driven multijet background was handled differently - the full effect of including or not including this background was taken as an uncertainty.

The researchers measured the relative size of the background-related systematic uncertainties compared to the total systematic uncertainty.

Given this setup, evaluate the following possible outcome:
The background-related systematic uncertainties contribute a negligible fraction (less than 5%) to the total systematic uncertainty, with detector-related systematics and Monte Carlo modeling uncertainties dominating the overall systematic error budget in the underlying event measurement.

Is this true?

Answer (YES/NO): YES